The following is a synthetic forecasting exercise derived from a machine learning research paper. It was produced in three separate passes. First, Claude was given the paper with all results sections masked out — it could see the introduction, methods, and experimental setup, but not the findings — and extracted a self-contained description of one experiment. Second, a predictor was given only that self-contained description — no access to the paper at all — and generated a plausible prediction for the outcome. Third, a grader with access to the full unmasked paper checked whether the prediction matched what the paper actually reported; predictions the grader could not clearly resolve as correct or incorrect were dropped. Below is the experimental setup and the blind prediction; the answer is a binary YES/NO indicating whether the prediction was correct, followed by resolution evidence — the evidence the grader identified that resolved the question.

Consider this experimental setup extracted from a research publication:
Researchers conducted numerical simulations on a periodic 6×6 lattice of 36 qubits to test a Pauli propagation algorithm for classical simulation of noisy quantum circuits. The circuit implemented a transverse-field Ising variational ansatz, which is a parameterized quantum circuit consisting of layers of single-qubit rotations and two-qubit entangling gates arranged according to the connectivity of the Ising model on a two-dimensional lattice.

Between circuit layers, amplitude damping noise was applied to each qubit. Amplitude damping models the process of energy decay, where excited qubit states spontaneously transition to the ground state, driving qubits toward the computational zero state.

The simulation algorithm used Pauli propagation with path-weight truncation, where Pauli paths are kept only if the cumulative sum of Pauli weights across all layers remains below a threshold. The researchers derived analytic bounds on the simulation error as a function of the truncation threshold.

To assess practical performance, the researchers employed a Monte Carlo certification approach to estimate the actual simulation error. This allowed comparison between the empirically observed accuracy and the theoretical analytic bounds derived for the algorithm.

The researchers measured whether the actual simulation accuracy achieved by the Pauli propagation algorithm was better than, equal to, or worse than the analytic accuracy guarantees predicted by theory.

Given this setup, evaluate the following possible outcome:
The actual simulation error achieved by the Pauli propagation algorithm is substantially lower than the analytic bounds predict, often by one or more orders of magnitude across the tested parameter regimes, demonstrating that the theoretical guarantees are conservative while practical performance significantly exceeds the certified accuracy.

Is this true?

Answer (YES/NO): YES